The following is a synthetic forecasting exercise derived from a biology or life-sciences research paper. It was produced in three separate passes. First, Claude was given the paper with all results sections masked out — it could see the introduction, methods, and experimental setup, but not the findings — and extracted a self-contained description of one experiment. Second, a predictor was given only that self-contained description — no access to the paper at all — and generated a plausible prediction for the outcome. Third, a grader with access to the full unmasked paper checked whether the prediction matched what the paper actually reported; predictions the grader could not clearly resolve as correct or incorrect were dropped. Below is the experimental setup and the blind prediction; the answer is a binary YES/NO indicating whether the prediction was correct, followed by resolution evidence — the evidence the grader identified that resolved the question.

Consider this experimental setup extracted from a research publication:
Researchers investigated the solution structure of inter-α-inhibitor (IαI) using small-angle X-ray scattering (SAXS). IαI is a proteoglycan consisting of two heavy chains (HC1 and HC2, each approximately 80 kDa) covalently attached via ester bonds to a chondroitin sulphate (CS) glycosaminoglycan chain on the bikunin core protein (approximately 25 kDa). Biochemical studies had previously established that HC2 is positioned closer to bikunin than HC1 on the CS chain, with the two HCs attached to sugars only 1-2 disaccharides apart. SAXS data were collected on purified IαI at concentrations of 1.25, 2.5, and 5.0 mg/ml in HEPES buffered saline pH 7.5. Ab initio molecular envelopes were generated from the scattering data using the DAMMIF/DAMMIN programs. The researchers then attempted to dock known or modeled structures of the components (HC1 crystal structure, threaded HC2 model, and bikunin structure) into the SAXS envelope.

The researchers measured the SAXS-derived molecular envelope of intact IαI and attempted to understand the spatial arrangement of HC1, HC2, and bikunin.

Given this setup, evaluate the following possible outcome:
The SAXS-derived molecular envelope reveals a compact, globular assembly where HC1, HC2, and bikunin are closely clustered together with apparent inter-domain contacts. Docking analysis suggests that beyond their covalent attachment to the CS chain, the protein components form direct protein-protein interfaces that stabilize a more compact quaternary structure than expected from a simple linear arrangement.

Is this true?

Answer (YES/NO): NO